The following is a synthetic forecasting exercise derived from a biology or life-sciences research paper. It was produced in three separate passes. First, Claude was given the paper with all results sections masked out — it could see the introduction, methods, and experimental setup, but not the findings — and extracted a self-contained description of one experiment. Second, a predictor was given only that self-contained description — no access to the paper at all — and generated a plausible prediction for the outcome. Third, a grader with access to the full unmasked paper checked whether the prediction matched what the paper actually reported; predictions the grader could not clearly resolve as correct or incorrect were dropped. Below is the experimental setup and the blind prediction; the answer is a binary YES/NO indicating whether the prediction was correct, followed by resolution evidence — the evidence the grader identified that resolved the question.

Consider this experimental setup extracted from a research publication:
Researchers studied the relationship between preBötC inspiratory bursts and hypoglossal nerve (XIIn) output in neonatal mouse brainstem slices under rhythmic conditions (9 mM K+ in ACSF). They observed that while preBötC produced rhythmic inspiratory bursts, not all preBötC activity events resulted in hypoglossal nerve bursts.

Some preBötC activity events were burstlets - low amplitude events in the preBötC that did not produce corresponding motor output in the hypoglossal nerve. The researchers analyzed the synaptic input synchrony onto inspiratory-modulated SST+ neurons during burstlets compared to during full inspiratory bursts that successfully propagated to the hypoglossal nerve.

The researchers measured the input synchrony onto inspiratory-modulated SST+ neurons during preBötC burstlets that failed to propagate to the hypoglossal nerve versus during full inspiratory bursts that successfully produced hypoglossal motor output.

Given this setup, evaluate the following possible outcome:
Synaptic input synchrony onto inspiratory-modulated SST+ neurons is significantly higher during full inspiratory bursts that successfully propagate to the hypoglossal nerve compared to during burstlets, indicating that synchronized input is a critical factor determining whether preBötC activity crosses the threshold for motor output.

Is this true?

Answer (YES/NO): YES